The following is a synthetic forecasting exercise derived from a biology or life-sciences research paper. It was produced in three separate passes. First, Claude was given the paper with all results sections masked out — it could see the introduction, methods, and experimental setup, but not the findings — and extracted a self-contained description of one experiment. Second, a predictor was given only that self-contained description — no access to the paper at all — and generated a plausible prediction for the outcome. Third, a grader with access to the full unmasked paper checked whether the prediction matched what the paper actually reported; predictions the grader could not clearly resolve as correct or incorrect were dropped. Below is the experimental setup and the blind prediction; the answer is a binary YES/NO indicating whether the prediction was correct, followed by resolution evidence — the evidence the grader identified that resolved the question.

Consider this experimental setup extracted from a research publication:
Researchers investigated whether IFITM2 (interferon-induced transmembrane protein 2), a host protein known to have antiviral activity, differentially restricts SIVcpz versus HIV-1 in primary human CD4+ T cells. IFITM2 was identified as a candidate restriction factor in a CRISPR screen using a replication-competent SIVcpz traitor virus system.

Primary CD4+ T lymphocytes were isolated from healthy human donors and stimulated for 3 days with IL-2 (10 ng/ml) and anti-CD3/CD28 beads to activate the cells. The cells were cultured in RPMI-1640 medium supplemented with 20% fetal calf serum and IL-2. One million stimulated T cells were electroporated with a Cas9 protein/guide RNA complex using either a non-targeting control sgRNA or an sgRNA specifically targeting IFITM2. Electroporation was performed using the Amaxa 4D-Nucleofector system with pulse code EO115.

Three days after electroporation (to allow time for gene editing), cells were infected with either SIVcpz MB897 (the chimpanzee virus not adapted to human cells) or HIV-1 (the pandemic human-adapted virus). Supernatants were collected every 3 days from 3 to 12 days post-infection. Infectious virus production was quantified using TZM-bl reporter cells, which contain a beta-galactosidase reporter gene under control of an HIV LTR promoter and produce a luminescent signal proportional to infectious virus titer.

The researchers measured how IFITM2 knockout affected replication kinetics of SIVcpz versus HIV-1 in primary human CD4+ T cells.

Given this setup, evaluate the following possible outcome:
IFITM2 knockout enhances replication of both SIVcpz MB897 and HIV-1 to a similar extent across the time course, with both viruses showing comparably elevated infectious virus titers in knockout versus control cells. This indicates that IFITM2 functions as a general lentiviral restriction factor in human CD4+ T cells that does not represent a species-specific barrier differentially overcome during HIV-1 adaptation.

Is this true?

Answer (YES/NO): NO